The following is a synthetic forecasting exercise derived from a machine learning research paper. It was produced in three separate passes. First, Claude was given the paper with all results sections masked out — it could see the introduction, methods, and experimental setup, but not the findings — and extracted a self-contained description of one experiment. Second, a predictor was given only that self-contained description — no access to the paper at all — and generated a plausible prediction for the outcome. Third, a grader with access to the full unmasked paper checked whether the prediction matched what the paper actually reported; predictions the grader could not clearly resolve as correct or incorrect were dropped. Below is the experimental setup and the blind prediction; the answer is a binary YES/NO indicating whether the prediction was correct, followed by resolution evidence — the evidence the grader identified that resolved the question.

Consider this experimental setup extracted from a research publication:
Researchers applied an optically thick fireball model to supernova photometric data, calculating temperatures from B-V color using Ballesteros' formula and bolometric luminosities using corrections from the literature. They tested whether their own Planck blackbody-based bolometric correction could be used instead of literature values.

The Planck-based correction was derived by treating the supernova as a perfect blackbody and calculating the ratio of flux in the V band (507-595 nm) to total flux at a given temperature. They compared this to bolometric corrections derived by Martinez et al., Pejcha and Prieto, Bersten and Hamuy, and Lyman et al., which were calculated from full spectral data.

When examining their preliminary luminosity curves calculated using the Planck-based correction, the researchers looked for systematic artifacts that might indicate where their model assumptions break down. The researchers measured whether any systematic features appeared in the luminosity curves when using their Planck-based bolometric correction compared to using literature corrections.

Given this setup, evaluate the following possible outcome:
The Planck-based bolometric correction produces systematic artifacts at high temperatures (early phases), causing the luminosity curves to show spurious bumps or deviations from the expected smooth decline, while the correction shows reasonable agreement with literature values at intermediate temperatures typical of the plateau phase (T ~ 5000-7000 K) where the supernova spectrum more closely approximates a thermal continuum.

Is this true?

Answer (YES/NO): NO